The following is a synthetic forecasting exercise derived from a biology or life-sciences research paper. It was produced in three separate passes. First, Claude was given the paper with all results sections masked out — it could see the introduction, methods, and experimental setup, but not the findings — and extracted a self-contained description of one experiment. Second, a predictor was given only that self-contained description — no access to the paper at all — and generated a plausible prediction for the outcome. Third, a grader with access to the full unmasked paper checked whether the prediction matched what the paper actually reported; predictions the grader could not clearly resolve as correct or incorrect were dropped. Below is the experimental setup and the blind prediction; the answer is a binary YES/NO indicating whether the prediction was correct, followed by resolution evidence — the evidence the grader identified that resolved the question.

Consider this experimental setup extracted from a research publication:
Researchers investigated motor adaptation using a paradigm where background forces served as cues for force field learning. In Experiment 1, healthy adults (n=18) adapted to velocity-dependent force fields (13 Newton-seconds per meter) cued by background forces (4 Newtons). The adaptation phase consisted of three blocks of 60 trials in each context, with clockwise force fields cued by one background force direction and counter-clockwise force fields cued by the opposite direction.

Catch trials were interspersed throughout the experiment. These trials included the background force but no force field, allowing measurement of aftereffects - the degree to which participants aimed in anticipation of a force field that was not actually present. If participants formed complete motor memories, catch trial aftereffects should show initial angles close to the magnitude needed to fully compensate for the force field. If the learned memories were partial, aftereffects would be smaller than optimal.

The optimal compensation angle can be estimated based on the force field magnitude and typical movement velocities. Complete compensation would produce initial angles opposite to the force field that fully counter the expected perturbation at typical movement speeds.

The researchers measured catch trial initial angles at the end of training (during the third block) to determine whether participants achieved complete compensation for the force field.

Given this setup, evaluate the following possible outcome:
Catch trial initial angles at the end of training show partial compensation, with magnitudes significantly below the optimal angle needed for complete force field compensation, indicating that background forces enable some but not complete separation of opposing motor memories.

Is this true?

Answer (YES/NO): YES